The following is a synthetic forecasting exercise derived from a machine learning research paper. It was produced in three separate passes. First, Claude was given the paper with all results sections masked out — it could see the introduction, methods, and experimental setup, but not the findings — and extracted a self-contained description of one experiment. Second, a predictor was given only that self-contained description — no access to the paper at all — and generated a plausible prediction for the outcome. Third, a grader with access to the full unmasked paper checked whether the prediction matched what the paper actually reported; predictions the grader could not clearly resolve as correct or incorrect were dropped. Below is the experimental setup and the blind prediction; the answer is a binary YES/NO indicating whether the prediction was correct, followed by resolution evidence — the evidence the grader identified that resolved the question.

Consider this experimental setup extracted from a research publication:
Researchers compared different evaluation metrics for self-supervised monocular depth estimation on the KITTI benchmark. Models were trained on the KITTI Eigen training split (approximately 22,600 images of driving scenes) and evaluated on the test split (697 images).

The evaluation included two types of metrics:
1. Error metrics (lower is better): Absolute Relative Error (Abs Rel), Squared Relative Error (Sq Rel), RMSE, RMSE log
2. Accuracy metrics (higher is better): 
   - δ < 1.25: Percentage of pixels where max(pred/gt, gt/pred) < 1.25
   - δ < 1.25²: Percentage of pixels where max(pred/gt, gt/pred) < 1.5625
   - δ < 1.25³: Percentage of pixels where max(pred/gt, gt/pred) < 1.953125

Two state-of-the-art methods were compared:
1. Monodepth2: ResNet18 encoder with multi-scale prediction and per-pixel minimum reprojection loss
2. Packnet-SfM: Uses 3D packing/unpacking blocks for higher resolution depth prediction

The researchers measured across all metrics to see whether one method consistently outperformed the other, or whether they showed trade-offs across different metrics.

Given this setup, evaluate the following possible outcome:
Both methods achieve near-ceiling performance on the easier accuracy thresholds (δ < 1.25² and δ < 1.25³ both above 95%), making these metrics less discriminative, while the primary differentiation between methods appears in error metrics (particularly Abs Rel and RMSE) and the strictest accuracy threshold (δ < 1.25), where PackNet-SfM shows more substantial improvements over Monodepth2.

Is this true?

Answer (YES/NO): YES